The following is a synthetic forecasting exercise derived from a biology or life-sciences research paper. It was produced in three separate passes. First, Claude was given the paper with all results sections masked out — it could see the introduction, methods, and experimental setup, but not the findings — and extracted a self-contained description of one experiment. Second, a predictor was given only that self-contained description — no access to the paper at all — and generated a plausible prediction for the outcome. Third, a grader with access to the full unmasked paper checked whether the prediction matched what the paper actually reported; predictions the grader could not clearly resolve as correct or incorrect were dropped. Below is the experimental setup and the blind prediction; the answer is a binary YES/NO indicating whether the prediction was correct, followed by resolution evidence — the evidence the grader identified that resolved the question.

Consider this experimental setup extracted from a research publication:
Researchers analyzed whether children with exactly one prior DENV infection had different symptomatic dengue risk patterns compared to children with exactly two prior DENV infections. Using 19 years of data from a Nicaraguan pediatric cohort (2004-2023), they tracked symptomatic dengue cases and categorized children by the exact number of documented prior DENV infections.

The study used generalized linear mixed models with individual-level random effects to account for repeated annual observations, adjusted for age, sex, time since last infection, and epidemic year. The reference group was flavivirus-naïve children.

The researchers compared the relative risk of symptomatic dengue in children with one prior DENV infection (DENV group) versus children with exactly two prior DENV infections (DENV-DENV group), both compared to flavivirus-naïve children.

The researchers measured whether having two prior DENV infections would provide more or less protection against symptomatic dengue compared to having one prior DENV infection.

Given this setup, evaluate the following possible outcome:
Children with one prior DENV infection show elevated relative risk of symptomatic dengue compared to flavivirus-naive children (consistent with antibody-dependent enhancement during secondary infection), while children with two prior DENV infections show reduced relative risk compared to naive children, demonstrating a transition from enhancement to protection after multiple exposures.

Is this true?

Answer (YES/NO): NO